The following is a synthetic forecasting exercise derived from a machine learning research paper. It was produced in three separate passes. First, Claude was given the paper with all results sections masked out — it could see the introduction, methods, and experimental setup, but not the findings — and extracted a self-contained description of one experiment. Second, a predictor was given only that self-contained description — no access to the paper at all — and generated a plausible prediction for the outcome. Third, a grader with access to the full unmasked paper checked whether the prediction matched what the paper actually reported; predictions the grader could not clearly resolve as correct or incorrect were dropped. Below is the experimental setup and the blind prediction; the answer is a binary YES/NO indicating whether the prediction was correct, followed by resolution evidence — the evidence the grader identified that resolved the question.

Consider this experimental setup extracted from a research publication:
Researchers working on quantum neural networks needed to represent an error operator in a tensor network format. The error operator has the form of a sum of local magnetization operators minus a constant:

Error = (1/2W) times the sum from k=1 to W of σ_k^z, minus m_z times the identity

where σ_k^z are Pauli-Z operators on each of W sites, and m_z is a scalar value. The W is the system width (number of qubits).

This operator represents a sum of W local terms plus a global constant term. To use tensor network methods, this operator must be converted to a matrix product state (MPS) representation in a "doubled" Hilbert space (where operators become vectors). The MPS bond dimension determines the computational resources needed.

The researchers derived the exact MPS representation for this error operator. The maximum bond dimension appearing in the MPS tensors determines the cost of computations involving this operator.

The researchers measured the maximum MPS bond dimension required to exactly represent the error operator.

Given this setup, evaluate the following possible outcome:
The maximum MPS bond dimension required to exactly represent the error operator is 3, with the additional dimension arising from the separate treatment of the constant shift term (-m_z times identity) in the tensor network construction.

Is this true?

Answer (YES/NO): NO